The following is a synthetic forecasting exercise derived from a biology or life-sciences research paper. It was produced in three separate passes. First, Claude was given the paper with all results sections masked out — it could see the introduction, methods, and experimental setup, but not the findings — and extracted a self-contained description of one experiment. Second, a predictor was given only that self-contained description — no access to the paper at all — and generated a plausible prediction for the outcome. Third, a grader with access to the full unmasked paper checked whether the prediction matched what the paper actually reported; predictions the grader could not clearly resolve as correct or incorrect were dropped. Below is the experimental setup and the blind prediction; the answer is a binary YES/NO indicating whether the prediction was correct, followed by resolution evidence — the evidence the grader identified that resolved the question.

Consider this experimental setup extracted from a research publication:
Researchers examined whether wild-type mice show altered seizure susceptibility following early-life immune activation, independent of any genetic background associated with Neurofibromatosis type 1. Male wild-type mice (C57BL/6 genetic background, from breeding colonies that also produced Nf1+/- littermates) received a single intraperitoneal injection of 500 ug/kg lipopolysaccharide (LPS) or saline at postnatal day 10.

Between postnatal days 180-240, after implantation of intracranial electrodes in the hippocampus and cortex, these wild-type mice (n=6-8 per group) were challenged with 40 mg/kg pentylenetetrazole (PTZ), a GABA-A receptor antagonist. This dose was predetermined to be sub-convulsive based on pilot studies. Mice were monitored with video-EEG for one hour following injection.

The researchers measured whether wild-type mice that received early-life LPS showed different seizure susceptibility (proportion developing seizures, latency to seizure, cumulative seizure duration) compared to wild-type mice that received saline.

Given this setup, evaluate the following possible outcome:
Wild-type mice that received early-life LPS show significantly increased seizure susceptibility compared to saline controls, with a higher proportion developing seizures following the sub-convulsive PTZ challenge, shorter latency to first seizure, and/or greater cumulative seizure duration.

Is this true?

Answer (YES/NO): NO